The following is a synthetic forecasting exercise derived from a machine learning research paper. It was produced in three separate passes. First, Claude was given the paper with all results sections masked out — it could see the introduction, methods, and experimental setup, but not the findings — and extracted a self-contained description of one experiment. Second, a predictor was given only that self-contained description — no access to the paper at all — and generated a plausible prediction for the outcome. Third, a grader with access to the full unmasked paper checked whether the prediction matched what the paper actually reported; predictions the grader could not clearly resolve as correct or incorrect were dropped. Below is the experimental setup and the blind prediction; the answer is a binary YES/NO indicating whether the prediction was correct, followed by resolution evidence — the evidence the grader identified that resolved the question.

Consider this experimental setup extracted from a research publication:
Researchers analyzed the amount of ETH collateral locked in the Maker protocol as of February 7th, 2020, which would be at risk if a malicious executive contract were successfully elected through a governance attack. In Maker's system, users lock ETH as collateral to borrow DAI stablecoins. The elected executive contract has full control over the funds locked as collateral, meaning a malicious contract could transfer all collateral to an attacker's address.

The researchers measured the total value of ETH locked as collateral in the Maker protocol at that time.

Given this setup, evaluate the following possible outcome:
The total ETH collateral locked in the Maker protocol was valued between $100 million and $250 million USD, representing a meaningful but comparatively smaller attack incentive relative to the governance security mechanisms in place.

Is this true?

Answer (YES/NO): NO